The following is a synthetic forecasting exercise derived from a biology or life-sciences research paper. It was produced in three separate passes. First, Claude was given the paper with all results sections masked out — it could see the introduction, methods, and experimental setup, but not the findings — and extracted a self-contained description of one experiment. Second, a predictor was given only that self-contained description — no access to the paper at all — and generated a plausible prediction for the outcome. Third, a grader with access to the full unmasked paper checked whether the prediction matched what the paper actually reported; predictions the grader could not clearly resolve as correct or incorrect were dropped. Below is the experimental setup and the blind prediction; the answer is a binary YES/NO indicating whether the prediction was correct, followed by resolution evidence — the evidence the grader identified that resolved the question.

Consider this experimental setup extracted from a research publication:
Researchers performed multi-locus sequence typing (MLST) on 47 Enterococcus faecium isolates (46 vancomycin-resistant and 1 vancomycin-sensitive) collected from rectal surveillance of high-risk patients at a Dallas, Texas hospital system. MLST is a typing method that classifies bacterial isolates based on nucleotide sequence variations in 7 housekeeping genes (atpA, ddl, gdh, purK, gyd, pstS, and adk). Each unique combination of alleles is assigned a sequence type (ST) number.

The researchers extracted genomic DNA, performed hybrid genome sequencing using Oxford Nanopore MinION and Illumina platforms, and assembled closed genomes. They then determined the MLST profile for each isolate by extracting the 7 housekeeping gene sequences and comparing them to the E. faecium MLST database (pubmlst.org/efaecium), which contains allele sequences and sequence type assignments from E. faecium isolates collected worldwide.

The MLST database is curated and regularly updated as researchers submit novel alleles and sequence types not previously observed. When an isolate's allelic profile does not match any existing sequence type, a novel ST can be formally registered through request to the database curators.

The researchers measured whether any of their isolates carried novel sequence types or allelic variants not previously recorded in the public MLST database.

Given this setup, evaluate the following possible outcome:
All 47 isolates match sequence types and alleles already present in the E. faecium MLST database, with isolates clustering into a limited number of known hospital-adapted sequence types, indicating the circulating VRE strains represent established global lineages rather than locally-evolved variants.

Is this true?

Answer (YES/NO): NO